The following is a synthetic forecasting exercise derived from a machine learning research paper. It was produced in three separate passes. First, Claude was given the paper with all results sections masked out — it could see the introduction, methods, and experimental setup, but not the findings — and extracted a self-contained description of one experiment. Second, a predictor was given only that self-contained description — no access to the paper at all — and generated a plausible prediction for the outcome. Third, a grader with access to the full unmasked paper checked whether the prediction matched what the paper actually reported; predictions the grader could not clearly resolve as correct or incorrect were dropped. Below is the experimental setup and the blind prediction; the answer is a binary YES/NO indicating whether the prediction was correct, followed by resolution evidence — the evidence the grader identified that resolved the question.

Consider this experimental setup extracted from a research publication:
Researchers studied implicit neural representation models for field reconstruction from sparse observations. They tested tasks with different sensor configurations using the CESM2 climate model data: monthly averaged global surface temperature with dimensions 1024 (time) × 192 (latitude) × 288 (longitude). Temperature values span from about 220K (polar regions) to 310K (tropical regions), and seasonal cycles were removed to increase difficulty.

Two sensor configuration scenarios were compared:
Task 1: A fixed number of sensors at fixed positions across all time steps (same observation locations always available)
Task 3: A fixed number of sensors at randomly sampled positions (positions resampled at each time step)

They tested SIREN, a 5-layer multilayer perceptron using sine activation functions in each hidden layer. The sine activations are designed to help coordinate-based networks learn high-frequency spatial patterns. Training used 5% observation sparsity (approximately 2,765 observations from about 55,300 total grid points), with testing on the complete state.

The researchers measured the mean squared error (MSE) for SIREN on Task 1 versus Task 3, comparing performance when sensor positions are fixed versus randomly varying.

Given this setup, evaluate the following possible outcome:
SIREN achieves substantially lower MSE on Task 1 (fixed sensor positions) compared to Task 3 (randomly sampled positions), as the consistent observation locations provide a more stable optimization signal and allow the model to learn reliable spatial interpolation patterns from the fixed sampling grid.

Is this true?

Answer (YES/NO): YES